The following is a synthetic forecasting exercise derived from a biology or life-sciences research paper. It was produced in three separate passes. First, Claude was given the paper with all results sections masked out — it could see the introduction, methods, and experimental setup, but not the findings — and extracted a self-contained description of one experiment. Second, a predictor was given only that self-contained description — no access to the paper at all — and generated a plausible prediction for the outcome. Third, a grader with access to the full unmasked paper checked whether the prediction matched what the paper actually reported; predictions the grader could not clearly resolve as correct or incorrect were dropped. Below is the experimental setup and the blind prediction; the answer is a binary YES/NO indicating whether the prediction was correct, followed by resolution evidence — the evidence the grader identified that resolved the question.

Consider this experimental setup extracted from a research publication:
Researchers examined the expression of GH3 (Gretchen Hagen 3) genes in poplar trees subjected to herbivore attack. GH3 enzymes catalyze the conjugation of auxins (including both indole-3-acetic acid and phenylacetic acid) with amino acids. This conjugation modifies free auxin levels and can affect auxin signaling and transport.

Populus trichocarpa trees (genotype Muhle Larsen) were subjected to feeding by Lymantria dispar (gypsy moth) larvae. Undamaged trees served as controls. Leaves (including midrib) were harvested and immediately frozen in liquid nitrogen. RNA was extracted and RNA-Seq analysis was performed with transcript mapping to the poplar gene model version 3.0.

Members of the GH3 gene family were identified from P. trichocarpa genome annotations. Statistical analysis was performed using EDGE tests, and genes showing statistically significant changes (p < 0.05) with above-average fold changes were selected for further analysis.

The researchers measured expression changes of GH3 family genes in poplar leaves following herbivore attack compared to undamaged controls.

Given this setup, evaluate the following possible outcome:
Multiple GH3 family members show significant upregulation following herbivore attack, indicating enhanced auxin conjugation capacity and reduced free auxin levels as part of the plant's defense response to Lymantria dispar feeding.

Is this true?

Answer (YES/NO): NO